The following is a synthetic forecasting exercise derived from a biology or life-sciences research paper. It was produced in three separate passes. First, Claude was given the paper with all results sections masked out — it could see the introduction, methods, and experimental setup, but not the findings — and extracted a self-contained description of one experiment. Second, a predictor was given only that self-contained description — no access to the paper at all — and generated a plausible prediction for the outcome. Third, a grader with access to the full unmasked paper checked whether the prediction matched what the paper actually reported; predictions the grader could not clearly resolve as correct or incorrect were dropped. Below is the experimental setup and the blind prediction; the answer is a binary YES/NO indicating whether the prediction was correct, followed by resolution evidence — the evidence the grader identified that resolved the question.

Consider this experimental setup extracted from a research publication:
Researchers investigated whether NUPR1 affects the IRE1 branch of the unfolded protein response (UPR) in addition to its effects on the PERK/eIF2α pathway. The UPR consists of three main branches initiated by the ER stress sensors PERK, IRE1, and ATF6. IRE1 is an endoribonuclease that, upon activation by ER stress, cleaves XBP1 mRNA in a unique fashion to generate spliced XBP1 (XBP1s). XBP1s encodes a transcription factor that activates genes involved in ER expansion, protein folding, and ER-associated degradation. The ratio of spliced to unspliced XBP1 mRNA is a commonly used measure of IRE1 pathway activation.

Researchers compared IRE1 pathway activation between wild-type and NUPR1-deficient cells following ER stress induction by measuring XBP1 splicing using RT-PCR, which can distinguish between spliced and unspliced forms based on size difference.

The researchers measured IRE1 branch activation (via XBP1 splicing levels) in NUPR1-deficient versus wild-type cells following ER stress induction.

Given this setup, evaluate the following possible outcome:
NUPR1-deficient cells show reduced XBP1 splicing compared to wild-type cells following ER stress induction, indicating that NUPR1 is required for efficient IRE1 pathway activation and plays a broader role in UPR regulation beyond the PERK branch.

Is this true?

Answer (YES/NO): YES